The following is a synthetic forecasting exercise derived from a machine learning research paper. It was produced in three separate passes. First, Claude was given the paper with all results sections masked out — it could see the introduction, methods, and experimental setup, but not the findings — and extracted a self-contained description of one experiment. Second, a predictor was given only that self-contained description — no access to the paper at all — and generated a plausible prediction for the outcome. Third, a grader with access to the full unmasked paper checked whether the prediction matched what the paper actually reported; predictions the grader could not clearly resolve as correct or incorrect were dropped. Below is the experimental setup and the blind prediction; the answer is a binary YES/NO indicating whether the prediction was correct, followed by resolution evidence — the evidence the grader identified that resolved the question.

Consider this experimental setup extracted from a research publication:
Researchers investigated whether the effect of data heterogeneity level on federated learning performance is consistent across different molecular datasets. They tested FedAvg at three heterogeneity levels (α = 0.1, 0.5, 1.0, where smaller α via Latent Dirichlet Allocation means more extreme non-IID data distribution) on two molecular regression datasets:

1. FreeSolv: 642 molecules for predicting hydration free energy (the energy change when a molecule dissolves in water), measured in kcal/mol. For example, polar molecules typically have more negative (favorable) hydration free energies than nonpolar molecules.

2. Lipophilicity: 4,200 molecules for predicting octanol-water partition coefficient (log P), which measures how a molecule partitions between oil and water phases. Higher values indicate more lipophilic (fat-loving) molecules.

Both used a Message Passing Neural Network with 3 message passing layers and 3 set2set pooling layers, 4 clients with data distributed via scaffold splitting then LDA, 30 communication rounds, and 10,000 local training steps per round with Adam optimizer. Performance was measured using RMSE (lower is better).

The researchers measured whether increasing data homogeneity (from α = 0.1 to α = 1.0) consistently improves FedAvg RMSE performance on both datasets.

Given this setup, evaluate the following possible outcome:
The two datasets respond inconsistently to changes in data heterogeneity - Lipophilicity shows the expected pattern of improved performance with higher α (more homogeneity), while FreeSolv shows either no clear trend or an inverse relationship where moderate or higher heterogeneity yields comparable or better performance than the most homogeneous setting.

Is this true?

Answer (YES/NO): NO